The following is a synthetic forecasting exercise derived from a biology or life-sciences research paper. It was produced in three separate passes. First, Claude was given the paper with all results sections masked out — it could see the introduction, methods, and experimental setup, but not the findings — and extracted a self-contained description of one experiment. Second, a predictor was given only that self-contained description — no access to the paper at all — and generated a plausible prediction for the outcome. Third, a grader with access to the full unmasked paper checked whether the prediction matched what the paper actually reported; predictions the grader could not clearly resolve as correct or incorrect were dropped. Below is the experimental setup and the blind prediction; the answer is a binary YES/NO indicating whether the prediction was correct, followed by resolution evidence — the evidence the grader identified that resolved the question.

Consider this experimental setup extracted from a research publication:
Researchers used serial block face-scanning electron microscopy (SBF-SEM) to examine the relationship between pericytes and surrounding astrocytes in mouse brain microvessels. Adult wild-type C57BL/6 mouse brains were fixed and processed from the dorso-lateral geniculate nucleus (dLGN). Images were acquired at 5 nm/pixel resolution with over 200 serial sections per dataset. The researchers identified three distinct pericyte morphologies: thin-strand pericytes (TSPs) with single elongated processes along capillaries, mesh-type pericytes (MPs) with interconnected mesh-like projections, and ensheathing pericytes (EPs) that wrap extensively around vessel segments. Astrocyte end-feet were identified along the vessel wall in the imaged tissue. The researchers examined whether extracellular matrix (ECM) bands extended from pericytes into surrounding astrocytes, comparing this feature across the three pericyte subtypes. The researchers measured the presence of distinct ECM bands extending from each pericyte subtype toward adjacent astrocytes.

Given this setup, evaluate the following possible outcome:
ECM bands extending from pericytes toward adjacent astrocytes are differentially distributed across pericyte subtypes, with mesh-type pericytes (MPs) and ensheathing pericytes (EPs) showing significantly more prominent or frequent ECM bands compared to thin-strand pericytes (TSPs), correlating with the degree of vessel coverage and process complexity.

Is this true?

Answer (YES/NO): NO